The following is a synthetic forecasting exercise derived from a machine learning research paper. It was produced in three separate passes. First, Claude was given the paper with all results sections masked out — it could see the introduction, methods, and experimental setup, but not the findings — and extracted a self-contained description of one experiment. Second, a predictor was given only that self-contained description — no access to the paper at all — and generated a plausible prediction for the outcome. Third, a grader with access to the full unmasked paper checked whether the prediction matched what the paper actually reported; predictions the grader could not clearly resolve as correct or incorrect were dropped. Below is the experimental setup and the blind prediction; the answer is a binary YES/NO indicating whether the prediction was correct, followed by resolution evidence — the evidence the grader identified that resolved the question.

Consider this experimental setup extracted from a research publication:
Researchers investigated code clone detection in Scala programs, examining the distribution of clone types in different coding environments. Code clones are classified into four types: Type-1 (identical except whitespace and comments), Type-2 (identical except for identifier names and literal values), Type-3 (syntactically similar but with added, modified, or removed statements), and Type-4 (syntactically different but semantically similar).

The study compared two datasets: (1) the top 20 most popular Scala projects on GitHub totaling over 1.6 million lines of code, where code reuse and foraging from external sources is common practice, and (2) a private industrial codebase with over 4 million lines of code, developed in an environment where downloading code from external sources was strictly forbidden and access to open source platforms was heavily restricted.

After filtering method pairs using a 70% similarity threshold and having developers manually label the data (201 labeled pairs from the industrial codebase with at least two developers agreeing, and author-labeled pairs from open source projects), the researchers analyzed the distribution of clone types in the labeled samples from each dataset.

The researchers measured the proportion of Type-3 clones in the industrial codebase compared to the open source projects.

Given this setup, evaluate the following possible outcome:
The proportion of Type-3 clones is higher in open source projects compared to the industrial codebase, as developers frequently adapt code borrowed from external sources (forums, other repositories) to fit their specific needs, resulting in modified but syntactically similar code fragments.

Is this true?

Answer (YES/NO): YES